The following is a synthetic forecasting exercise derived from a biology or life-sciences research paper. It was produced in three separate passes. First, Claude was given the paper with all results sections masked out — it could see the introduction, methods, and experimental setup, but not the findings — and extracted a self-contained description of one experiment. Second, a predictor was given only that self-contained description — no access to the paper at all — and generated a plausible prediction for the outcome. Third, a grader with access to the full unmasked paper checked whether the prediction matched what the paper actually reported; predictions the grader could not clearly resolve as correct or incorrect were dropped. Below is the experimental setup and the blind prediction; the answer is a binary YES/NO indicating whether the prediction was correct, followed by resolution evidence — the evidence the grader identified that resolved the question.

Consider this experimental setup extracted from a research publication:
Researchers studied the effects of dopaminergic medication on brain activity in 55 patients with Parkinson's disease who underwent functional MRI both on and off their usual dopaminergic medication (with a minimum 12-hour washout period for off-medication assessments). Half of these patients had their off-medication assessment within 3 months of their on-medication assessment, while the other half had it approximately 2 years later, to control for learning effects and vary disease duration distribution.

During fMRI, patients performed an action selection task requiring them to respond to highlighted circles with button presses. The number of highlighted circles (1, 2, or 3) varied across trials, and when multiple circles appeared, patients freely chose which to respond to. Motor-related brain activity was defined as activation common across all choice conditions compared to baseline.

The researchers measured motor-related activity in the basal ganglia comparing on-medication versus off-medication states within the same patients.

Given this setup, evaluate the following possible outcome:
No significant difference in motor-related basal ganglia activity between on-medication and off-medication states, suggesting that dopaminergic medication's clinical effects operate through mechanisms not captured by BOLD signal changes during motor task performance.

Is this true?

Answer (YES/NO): YES